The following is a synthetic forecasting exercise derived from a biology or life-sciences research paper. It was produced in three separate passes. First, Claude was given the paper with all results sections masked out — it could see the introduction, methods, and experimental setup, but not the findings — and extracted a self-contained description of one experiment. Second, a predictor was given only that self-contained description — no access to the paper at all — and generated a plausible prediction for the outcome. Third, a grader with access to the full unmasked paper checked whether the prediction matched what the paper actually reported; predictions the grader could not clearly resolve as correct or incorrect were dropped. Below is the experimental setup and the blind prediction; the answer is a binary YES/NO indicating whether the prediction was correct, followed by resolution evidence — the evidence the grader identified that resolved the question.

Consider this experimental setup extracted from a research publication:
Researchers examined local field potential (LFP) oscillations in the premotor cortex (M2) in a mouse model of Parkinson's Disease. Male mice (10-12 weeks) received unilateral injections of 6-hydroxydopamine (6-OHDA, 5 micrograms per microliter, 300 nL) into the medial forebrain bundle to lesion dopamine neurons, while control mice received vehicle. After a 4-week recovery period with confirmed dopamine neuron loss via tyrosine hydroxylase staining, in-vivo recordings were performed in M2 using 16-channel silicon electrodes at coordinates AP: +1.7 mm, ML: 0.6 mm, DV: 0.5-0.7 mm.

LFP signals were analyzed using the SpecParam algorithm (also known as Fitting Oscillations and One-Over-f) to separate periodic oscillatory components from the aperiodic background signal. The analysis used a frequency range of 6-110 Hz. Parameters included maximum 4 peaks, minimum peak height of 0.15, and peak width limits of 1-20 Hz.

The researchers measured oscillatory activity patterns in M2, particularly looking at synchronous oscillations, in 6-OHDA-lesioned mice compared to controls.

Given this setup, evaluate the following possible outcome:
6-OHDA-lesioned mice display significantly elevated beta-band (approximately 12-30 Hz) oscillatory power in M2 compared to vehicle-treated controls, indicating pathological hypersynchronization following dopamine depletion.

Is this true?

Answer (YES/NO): NO